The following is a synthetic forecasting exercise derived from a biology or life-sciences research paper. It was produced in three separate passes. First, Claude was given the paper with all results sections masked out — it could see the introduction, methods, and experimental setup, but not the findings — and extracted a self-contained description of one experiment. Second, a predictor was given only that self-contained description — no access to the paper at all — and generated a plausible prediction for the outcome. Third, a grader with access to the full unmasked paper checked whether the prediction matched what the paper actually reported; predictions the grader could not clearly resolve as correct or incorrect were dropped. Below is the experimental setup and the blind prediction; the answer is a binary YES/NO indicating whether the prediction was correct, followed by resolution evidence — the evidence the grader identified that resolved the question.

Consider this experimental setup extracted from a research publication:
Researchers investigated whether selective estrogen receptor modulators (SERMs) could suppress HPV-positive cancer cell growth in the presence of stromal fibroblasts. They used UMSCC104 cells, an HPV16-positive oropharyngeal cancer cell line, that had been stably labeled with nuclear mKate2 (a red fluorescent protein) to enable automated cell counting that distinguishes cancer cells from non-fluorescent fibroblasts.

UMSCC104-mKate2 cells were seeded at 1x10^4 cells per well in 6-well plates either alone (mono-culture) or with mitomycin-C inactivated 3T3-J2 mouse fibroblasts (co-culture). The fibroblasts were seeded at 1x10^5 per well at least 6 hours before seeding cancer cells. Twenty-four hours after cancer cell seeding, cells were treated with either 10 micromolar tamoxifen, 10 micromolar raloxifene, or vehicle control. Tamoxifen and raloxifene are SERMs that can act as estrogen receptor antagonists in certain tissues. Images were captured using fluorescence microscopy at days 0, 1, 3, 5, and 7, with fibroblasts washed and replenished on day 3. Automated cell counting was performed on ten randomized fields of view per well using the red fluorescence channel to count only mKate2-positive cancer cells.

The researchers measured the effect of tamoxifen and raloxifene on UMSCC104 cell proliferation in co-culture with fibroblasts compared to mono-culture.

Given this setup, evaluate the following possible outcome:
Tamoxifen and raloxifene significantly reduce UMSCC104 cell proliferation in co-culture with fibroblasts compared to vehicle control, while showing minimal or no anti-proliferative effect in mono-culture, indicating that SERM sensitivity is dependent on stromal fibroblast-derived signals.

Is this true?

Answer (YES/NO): NO